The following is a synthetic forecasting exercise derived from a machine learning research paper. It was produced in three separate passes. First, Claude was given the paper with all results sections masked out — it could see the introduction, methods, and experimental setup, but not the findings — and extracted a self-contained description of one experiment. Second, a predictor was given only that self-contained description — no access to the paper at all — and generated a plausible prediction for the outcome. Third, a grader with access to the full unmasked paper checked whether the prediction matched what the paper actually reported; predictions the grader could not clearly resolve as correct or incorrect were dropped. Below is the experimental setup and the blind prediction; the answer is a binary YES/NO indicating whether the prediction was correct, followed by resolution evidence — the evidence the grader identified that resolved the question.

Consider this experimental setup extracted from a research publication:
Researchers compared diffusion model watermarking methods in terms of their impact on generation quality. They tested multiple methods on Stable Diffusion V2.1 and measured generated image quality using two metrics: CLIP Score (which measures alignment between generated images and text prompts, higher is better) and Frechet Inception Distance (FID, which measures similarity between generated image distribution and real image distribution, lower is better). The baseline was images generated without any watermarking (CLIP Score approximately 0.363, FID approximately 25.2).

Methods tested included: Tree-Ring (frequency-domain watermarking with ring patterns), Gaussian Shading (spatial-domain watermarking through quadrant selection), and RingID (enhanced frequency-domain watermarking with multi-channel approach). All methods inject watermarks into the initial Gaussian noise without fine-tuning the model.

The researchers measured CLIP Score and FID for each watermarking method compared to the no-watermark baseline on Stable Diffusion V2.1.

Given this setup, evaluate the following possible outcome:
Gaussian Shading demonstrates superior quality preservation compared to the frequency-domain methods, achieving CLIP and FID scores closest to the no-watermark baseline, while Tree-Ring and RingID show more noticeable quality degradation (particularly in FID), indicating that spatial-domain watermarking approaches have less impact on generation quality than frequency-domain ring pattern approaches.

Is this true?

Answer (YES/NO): NO